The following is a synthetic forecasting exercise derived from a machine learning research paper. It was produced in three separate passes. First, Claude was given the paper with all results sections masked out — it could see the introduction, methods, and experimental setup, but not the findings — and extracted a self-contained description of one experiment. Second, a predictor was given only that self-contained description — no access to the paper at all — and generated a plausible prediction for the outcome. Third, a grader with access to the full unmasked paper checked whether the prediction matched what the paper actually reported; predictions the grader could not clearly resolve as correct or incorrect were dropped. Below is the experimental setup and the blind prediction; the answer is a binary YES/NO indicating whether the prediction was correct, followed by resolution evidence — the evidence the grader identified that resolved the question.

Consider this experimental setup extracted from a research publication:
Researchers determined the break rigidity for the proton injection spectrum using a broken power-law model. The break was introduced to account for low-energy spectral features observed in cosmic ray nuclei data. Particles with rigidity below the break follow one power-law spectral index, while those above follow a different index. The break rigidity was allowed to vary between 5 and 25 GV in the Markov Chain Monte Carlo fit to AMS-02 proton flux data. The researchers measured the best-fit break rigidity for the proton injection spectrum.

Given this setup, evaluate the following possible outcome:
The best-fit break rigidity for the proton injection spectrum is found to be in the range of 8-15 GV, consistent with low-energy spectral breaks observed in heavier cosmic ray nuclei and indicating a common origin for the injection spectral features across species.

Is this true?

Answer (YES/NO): YES